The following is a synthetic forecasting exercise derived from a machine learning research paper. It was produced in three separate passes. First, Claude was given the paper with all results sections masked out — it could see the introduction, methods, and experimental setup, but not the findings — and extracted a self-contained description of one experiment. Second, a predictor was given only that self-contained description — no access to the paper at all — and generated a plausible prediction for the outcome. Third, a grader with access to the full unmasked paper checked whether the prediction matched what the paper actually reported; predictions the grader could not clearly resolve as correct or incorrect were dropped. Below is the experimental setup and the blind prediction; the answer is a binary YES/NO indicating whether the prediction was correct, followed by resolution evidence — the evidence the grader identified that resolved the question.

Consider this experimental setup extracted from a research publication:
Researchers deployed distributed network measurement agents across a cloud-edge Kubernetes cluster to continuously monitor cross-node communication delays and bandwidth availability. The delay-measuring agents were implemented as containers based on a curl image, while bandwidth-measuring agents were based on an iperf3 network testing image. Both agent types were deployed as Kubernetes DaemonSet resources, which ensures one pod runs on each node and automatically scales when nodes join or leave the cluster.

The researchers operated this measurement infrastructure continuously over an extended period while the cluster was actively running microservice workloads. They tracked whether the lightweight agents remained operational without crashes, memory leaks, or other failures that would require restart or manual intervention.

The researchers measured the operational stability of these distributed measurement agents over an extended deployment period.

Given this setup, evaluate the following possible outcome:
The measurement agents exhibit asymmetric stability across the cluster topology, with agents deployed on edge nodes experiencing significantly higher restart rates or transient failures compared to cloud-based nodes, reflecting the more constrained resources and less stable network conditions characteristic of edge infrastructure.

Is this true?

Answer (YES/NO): NO